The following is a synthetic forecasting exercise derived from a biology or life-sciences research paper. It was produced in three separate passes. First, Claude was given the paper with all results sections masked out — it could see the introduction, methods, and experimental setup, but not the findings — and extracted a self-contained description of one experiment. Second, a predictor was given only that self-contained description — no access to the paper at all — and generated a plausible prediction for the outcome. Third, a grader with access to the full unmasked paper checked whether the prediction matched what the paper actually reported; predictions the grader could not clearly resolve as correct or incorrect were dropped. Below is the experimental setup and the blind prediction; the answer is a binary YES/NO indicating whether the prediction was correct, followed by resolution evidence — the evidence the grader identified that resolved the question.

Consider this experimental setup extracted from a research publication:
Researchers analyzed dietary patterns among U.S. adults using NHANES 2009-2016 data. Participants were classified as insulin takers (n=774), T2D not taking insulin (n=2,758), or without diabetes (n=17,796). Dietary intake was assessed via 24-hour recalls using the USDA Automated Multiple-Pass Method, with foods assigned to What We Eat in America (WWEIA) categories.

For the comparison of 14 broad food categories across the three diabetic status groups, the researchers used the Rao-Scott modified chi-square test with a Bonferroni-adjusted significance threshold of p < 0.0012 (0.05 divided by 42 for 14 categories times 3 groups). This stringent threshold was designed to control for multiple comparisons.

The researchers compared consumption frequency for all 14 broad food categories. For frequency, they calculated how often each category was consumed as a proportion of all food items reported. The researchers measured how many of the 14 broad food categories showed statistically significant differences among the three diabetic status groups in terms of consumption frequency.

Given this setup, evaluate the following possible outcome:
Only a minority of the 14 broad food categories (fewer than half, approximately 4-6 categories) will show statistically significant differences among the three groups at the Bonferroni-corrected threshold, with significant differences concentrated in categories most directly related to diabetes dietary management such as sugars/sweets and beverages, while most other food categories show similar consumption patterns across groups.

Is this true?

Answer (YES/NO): NO